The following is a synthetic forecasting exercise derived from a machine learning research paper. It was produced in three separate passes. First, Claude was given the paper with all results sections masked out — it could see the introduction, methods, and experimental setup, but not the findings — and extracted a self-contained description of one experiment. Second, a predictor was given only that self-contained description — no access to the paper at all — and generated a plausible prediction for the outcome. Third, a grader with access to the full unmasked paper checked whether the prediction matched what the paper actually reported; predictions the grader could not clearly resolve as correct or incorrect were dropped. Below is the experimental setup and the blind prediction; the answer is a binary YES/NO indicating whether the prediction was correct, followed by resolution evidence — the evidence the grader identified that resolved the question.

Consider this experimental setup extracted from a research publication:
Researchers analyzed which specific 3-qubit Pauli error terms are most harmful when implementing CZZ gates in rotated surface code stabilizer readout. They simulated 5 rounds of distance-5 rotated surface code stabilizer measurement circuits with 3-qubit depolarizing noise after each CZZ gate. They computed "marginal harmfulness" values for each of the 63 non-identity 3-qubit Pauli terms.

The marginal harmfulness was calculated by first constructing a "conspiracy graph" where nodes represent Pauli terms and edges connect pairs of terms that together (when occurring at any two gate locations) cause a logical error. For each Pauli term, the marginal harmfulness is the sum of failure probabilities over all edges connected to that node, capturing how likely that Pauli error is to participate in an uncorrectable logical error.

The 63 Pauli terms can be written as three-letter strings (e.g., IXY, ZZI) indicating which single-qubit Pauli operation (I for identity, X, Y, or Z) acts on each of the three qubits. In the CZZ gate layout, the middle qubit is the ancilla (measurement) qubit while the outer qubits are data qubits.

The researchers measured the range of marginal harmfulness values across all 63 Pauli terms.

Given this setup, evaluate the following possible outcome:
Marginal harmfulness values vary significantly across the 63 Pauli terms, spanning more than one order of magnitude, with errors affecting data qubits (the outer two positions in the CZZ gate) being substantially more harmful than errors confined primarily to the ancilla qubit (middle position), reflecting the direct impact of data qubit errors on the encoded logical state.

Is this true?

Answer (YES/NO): NO